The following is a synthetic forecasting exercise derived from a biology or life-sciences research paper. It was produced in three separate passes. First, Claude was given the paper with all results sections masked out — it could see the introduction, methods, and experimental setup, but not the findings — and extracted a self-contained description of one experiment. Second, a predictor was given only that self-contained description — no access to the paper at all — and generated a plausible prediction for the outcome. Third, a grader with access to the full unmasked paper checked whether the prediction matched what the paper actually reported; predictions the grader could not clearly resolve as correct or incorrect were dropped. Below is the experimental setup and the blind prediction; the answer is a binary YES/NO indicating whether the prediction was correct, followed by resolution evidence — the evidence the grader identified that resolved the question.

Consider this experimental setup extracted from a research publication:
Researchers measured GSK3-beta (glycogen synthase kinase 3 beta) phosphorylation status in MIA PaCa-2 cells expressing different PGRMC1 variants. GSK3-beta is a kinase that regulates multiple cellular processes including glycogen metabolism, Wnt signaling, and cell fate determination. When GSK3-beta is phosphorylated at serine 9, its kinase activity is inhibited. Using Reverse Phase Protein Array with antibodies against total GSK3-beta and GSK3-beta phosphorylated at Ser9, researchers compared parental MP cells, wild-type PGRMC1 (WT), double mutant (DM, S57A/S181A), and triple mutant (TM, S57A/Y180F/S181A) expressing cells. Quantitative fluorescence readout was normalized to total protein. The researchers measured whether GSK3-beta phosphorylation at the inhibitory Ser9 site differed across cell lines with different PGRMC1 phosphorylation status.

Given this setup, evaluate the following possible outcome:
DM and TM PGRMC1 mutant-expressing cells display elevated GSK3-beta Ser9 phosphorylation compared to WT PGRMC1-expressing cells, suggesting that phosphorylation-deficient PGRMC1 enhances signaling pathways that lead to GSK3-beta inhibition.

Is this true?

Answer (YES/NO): NO